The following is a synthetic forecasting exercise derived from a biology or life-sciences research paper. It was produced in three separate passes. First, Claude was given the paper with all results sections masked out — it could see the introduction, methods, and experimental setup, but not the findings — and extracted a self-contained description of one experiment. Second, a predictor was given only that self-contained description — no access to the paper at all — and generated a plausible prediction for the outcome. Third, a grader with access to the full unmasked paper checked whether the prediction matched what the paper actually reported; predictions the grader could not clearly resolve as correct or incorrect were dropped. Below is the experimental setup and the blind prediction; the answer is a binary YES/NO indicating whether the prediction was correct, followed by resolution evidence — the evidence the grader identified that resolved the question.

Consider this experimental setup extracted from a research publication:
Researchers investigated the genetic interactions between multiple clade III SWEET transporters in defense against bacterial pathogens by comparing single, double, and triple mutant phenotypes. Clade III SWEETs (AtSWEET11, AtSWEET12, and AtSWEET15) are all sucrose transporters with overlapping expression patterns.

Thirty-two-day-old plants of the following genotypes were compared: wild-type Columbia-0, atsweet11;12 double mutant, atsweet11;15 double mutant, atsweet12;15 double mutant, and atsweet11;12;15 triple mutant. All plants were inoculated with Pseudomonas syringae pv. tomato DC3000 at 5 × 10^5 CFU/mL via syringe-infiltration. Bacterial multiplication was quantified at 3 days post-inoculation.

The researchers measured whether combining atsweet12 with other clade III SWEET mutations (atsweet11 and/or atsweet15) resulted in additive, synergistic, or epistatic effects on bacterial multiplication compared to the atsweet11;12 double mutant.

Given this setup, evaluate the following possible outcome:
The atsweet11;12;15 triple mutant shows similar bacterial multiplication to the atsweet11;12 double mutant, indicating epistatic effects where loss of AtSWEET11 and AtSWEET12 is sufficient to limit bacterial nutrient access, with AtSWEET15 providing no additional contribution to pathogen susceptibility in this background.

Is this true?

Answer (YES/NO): NO